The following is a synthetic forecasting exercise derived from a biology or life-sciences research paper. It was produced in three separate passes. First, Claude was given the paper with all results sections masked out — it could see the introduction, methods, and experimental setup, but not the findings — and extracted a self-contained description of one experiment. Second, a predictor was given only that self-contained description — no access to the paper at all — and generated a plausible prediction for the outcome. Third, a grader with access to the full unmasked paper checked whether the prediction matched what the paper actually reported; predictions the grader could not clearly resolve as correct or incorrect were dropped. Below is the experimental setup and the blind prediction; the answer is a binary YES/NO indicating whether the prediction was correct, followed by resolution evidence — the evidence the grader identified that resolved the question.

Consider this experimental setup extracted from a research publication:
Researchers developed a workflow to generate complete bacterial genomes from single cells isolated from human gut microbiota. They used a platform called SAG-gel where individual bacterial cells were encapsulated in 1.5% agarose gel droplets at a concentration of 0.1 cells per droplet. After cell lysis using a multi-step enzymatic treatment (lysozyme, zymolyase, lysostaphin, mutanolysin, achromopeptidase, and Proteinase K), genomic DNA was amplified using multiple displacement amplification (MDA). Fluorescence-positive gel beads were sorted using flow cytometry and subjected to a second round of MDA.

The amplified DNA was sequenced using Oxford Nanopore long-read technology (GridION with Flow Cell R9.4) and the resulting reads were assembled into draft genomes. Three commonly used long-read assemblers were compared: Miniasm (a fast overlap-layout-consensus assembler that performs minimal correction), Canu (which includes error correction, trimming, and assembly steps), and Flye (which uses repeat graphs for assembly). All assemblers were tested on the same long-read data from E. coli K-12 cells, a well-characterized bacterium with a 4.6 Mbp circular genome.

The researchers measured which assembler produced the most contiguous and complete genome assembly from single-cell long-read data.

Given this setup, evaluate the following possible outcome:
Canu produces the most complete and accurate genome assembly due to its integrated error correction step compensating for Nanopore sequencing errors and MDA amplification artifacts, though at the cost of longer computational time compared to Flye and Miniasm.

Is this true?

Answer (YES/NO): NO